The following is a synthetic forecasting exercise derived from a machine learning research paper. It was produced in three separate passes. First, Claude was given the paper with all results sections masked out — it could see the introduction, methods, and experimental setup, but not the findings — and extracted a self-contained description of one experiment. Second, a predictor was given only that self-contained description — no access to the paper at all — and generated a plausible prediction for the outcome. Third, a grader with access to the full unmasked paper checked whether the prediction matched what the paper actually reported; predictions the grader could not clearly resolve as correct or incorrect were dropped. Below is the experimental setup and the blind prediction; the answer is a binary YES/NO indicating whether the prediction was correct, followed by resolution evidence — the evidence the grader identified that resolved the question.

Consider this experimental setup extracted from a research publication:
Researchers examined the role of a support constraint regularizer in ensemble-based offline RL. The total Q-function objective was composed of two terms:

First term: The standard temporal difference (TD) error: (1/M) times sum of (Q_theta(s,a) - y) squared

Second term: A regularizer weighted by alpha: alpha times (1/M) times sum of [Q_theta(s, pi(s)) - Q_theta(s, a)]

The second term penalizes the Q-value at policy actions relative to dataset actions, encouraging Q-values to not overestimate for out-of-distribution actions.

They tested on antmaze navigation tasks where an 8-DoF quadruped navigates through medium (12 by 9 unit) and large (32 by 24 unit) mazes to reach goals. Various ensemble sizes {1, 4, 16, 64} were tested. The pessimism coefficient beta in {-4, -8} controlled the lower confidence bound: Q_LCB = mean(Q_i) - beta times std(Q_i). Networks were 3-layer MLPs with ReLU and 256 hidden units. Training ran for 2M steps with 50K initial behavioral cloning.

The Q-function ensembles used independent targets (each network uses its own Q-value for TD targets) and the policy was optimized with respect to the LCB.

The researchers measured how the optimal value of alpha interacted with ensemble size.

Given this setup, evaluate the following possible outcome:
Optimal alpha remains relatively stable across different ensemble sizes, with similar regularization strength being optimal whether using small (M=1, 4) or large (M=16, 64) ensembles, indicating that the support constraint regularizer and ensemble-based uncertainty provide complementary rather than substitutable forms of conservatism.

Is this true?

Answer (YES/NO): NO